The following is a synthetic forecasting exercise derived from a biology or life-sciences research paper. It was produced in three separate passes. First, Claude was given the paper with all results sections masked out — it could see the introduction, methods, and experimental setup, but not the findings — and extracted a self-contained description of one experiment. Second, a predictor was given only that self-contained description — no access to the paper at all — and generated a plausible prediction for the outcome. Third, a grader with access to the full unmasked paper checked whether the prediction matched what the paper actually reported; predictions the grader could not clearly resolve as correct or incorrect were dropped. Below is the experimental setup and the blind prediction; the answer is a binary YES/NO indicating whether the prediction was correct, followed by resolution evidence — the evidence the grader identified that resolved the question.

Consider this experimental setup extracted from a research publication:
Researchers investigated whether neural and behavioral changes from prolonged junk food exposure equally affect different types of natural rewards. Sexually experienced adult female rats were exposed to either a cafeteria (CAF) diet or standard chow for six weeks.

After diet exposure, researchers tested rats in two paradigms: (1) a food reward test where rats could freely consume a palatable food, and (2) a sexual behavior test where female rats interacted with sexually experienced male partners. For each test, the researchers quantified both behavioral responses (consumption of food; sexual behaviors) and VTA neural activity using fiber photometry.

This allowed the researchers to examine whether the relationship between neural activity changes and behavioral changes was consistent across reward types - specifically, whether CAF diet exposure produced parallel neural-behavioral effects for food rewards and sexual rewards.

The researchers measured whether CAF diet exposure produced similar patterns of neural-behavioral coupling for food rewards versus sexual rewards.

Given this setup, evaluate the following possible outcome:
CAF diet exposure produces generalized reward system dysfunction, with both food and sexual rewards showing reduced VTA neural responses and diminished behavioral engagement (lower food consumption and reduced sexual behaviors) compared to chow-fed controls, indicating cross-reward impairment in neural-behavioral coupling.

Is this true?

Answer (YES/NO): NO